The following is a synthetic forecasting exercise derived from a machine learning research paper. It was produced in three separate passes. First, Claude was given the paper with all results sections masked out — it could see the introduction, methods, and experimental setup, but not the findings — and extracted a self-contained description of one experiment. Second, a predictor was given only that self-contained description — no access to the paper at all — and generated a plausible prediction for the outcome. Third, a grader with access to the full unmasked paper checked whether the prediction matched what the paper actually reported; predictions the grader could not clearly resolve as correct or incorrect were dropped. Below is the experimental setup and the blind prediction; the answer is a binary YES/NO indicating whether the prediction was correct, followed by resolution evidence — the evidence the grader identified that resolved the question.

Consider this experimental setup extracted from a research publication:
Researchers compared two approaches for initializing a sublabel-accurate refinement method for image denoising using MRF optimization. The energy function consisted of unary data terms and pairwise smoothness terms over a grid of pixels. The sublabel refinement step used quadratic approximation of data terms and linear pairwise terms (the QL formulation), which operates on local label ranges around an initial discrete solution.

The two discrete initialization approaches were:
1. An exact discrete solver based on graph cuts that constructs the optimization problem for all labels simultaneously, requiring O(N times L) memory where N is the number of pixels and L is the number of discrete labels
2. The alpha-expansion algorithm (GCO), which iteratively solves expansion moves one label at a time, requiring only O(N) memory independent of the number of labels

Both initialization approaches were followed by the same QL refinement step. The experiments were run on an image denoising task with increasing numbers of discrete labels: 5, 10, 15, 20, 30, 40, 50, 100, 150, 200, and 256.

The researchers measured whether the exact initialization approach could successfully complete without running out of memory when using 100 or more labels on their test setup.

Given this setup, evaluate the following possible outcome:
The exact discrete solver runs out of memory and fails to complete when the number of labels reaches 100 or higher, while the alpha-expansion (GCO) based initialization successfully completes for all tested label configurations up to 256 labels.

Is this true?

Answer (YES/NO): YES